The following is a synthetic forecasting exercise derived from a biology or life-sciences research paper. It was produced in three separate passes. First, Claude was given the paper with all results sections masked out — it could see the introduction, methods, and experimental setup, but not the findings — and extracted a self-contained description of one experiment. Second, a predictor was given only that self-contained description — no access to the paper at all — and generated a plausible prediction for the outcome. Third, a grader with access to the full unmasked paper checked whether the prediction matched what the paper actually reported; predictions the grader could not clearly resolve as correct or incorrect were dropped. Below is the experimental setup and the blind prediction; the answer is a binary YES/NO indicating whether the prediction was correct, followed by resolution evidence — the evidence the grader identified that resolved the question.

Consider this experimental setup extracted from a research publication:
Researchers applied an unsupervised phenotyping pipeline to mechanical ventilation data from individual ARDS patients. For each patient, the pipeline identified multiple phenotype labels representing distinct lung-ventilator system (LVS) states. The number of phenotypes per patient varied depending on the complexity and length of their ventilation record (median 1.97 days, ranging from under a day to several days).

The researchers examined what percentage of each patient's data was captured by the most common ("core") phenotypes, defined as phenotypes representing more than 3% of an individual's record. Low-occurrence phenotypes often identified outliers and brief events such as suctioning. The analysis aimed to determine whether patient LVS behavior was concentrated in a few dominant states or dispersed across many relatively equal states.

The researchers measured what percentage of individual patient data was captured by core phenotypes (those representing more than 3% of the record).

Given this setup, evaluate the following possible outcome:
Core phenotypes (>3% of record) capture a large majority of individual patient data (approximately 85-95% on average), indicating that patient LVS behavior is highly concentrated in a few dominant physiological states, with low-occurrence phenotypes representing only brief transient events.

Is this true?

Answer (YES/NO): NO